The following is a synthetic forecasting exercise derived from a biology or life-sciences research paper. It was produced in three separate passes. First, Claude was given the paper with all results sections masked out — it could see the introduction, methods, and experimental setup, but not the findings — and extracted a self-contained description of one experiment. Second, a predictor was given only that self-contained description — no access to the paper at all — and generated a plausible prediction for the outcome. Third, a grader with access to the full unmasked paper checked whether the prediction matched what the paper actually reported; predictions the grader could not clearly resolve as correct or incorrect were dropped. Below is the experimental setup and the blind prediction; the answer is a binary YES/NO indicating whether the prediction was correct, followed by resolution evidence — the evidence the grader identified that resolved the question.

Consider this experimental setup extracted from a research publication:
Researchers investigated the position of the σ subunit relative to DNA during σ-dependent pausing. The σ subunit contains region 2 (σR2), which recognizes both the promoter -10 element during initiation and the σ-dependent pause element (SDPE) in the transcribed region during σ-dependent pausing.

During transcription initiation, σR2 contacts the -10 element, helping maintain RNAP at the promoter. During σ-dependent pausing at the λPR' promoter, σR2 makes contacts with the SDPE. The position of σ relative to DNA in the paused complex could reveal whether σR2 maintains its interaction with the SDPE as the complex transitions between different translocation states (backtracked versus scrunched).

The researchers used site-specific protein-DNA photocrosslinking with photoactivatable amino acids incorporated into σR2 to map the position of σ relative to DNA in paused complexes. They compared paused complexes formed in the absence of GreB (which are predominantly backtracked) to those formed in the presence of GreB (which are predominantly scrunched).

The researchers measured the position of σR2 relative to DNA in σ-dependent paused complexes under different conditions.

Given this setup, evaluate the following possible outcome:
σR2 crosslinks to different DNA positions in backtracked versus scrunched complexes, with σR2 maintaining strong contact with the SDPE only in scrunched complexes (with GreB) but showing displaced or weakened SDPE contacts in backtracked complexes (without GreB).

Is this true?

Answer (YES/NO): NO